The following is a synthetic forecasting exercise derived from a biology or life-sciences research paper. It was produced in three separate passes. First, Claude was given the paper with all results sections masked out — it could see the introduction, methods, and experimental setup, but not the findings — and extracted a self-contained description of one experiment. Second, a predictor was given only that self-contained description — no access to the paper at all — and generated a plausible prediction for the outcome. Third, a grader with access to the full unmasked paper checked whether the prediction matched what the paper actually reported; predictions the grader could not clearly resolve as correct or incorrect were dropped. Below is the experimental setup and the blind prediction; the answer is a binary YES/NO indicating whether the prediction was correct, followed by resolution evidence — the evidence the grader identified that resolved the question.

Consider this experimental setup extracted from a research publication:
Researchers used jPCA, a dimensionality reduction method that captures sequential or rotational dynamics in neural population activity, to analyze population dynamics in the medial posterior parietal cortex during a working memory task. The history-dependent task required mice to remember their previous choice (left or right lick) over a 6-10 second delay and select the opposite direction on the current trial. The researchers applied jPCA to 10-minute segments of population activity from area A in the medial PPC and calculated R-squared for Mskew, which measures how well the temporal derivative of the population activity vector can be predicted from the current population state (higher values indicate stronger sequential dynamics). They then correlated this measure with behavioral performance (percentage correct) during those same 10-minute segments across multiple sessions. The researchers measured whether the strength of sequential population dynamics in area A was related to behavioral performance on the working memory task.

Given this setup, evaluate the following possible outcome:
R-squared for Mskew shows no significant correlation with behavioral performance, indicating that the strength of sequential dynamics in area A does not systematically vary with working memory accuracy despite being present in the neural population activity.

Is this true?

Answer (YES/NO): NO